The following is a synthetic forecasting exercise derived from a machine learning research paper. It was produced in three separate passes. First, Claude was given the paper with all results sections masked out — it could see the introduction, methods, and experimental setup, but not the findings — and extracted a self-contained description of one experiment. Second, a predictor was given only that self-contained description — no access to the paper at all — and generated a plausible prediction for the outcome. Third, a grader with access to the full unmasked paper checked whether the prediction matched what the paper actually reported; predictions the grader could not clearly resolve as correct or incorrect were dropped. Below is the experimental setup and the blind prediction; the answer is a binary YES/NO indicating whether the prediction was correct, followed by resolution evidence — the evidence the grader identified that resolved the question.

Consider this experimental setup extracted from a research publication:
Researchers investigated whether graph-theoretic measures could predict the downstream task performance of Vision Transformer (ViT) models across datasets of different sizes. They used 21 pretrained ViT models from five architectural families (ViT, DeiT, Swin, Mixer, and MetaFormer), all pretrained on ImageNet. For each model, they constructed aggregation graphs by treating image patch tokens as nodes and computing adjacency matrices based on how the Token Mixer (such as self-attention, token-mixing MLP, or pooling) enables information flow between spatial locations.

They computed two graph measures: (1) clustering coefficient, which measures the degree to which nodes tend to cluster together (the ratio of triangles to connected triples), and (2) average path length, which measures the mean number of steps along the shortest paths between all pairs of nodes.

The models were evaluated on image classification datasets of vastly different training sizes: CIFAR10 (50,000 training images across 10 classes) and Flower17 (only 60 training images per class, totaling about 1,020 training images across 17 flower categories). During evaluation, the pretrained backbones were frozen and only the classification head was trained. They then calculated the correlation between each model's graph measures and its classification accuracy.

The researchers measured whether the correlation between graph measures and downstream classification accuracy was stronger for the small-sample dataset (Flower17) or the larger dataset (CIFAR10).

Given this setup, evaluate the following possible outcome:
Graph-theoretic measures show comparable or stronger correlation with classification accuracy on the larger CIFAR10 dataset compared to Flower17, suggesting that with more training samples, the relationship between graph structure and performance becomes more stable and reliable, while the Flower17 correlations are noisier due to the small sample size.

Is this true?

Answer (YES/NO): NO